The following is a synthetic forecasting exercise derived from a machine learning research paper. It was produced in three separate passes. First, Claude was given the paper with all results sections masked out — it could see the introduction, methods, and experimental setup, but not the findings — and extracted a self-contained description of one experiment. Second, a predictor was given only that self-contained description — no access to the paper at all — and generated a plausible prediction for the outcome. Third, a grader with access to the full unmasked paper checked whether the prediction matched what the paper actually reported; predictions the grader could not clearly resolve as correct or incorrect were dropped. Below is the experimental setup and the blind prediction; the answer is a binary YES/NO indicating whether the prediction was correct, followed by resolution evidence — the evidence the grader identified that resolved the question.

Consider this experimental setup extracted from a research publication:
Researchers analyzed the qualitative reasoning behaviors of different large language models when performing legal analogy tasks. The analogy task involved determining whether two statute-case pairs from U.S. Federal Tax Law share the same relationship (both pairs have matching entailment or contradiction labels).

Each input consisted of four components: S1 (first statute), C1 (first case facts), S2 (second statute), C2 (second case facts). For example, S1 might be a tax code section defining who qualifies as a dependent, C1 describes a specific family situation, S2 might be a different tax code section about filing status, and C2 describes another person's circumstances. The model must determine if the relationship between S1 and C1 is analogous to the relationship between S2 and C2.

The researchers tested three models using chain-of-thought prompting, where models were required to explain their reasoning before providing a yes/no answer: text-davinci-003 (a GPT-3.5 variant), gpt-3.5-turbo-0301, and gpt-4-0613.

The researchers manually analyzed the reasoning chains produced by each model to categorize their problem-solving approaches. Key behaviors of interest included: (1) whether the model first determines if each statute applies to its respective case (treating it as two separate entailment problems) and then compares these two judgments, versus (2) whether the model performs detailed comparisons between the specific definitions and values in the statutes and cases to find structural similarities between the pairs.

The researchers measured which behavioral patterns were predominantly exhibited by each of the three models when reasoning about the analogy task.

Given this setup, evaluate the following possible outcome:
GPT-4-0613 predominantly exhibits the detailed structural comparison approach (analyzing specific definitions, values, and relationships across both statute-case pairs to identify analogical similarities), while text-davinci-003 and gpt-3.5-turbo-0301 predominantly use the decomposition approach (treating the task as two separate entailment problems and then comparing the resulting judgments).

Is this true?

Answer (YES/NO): NO